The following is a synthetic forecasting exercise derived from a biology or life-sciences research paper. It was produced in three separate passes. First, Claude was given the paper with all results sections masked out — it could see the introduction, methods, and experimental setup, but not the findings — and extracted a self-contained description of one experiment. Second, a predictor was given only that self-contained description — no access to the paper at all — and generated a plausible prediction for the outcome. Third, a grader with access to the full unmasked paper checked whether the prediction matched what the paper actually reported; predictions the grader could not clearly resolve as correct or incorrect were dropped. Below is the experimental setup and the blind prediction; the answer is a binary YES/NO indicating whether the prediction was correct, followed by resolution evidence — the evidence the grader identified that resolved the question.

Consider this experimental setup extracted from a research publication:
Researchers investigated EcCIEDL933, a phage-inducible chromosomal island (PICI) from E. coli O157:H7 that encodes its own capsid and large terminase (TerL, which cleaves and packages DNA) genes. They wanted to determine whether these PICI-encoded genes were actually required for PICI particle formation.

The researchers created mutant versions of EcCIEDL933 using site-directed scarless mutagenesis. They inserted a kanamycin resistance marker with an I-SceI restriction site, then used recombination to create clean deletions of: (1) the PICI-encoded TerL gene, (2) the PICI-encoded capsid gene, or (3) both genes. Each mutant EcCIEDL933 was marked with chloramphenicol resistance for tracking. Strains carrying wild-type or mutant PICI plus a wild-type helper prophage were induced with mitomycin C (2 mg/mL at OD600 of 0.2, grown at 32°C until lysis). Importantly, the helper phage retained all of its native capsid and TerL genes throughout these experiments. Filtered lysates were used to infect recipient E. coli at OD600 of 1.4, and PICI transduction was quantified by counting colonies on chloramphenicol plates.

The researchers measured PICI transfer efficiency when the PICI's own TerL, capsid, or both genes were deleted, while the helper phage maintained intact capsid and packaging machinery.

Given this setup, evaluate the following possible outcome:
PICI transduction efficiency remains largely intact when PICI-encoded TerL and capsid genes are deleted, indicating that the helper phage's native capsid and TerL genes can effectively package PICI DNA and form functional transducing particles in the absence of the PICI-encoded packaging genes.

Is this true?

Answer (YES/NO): NO